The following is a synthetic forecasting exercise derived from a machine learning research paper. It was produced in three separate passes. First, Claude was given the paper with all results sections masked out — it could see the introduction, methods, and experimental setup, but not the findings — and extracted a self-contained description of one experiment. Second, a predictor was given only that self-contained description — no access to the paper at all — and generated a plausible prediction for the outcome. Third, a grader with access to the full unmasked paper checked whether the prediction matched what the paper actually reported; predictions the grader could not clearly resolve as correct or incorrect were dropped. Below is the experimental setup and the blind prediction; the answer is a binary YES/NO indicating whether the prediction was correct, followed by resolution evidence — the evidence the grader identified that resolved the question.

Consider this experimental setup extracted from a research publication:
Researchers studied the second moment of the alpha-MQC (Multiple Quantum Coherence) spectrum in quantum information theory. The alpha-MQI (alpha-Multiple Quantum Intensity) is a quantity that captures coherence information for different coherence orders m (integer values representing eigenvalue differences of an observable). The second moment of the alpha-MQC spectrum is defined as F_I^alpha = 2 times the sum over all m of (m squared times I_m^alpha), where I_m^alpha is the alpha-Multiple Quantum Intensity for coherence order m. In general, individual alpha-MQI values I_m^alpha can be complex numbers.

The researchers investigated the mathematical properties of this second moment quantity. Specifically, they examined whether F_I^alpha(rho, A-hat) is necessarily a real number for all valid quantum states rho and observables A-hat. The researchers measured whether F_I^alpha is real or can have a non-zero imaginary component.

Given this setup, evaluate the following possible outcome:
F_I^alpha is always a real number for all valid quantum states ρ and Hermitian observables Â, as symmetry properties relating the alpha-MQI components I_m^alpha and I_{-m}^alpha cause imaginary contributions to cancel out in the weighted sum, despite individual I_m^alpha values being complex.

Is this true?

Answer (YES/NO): YES